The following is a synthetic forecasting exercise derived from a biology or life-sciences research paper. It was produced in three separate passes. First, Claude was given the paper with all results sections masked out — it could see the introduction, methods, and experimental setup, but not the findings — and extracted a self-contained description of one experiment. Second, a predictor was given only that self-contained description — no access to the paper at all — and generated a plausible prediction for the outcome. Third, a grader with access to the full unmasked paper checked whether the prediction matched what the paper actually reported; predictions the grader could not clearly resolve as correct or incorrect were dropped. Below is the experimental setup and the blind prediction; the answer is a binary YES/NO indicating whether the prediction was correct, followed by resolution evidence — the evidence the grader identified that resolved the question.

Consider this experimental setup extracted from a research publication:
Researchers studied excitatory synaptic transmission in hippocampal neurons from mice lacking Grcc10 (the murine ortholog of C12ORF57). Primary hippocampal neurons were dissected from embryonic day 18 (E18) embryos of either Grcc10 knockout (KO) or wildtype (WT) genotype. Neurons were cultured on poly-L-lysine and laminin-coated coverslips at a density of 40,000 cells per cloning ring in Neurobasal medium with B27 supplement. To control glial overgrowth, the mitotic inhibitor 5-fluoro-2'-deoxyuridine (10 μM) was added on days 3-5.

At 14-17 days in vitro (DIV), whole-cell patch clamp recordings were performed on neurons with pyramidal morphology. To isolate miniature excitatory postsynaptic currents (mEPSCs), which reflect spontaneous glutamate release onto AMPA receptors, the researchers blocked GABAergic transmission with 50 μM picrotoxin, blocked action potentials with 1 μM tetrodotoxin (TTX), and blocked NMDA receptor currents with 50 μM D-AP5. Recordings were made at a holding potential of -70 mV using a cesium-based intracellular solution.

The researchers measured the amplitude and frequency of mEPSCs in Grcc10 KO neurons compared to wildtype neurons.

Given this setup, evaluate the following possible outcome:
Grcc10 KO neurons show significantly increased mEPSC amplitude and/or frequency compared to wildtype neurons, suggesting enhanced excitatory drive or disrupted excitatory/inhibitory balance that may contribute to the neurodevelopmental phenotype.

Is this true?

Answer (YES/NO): YES